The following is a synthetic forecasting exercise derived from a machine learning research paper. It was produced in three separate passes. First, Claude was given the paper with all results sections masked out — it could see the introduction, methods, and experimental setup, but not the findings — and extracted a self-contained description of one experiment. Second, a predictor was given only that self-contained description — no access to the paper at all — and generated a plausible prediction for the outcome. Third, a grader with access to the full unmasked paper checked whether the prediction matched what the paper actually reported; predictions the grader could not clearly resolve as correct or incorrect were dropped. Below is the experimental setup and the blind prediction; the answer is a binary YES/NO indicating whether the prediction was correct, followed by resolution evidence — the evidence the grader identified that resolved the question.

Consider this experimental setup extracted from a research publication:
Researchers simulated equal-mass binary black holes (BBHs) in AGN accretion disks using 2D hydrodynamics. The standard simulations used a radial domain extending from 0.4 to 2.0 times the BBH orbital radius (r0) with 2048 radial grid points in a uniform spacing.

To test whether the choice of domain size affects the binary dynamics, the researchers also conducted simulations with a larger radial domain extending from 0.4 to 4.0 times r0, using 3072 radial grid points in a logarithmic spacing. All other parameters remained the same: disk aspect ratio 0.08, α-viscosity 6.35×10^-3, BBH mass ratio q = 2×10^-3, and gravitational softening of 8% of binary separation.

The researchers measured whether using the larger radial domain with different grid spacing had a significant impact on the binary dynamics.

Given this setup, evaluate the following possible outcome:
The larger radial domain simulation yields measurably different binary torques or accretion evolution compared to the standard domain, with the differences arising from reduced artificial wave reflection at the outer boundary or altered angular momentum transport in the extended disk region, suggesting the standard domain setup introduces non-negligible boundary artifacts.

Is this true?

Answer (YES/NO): NO